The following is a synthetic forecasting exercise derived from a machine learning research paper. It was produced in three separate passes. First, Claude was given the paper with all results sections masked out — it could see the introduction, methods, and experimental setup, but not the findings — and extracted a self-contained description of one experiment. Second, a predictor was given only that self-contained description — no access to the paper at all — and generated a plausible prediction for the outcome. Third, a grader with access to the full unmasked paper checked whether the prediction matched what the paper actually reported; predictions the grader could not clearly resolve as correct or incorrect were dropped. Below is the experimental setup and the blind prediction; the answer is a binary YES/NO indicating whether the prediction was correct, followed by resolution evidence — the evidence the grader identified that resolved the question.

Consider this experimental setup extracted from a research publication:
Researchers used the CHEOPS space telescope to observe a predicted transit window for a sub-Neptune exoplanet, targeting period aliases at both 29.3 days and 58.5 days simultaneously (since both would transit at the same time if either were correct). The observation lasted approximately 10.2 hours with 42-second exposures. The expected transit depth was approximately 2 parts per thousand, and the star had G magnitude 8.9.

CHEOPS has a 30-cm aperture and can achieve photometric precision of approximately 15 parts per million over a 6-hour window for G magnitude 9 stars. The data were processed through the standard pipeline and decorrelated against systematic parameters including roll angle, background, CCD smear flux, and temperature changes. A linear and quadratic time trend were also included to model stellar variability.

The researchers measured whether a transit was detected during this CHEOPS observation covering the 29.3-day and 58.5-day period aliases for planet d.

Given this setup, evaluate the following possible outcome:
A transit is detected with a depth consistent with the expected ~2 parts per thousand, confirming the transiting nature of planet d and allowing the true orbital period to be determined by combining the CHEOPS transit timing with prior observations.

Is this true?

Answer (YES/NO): NO